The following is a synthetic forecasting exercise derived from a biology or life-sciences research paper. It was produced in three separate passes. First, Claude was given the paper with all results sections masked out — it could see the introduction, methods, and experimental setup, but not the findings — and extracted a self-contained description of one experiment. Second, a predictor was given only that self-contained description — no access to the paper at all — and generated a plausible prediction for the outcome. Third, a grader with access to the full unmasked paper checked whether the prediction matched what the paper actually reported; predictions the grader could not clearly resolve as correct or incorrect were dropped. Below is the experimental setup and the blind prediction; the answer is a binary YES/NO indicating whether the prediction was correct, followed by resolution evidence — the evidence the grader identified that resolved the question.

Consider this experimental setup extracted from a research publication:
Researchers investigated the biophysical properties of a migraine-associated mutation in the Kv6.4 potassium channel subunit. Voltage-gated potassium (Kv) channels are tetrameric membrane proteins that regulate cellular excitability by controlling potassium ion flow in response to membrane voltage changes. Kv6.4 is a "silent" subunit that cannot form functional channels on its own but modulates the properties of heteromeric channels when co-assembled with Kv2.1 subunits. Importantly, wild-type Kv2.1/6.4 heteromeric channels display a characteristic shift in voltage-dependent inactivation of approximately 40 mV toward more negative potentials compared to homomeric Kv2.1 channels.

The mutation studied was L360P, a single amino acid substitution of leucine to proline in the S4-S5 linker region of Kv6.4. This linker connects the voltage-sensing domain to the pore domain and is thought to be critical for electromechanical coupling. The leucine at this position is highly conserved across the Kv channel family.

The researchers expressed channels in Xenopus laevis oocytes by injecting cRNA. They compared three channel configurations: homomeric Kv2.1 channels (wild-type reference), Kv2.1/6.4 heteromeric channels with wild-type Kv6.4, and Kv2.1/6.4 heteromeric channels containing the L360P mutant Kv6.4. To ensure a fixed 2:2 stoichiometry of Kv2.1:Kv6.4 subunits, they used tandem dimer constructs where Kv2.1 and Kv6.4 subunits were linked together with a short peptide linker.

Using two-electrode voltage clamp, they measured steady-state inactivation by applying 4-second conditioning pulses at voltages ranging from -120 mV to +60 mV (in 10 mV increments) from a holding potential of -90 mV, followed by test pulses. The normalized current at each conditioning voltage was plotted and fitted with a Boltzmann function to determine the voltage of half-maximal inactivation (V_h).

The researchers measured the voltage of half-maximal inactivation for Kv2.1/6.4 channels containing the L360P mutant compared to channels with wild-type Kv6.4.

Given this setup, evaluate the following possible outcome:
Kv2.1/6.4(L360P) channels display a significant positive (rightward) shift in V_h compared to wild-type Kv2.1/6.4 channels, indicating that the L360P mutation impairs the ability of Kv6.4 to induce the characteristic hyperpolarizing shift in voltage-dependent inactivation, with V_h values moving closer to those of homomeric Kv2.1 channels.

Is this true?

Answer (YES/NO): YES